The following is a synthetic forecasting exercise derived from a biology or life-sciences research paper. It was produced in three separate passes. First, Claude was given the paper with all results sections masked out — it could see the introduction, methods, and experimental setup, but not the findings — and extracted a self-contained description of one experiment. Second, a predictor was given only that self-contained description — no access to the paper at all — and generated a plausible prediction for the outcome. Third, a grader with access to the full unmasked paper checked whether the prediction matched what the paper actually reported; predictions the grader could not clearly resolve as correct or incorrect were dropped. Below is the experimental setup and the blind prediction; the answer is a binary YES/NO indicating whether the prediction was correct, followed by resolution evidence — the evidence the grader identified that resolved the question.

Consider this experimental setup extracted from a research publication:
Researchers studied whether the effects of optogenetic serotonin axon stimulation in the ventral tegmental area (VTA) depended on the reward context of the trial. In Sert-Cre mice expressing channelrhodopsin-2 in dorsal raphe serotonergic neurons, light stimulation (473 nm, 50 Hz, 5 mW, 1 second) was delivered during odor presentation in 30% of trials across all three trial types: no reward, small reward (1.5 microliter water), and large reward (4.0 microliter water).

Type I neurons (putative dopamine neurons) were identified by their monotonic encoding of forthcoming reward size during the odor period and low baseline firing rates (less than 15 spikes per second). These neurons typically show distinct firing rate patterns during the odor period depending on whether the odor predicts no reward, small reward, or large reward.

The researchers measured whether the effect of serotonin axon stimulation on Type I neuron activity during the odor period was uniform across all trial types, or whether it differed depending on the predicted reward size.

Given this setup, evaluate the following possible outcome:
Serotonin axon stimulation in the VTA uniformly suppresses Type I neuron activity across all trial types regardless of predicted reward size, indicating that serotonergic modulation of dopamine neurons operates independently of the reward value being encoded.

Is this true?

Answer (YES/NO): NO